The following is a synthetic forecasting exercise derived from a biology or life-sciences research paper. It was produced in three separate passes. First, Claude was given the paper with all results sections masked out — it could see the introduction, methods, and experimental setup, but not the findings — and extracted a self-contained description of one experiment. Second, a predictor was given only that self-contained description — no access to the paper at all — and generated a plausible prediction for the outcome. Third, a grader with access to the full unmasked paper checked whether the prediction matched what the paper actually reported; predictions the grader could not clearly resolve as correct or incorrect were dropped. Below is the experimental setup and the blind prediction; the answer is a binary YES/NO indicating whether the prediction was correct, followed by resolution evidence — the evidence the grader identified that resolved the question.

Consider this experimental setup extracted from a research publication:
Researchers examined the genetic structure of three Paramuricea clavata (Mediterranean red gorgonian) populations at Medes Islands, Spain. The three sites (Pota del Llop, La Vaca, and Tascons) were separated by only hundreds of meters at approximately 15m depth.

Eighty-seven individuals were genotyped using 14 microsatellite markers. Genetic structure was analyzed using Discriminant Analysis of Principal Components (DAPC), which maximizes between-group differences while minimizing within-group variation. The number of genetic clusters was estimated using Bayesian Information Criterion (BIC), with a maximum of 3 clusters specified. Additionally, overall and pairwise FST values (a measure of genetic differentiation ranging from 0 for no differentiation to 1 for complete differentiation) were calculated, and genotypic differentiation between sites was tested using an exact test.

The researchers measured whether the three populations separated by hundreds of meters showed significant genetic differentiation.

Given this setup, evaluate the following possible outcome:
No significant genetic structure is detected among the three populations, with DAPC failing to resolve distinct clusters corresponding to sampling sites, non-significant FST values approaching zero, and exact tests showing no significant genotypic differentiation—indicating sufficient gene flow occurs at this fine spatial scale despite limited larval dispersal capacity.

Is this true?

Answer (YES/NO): NO